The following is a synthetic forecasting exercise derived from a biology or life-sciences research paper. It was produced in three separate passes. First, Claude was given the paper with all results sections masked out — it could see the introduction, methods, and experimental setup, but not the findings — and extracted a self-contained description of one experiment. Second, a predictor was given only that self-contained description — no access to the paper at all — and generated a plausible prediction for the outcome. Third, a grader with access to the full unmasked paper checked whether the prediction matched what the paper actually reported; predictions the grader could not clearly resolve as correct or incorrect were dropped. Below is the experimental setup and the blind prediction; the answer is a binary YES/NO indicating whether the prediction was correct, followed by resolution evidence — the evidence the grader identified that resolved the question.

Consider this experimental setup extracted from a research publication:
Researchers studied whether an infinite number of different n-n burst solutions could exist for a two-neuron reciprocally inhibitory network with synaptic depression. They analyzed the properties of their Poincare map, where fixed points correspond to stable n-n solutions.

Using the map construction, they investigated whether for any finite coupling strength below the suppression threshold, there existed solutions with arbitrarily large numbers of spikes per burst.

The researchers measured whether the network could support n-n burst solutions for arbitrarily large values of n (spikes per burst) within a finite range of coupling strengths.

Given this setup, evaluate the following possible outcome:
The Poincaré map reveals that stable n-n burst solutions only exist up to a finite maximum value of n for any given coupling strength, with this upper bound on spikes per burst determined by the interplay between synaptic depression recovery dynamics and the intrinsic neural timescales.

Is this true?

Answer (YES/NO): NO